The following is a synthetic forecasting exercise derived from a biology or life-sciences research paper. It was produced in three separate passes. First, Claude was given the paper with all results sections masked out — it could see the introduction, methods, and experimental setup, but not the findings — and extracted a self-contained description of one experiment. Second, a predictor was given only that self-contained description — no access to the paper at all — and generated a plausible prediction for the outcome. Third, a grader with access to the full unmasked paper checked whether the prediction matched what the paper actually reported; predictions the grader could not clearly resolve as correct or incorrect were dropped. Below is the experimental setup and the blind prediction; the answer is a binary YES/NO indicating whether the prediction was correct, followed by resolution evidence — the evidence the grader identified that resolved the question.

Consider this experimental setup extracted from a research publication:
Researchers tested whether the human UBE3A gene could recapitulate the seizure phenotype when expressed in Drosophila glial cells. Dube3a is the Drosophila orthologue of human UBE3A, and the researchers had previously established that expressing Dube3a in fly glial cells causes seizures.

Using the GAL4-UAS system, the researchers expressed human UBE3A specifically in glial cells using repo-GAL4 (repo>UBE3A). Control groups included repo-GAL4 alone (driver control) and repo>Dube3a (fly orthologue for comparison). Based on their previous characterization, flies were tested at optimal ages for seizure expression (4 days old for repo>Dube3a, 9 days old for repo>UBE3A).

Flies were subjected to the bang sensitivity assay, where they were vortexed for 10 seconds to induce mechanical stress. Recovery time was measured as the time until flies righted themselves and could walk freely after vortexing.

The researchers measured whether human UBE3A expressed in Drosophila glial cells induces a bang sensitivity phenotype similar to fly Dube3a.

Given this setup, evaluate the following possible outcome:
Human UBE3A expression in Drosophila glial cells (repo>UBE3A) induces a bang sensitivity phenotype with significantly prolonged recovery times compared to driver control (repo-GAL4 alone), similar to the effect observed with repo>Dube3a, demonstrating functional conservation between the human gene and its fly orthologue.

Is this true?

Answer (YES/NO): YES